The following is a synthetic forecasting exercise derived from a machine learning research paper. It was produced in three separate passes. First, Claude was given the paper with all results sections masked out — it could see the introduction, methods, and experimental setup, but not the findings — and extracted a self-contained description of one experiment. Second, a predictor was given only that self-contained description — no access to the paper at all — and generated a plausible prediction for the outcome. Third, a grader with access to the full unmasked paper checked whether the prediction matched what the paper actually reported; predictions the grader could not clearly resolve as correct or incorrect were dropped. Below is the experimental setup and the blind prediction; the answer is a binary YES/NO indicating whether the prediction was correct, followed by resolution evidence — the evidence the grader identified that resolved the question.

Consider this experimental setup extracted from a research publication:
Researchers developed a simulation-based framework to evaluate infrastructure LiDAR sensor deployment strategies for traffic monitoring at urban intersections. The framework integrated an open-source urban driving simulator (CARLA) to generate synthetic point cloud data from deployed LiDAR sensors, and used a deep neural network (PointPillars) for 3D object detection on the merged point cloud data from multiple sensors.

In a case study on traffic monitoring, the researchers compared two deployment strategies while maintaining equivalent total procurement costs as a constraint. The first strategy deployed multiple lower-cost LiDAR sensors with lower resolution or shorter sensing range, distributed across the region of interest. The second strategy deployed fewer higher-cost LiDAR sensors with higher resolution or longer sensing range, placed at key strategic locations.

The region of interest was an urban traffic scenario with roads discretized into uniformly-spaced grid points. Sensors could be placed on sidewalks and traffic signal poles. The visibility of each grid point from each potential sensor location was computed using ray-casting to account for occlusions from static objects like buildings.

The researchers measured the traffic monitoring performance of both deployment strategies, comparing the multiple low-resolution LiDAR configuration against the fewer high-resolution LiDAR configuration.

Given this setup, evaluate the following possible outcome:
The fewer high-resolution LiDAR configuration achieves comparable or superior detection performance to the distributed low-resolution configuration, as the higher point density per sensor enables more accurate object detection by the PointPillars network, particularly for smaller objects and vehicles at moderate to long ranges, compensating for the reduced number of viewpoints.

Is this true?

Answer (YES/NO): NO